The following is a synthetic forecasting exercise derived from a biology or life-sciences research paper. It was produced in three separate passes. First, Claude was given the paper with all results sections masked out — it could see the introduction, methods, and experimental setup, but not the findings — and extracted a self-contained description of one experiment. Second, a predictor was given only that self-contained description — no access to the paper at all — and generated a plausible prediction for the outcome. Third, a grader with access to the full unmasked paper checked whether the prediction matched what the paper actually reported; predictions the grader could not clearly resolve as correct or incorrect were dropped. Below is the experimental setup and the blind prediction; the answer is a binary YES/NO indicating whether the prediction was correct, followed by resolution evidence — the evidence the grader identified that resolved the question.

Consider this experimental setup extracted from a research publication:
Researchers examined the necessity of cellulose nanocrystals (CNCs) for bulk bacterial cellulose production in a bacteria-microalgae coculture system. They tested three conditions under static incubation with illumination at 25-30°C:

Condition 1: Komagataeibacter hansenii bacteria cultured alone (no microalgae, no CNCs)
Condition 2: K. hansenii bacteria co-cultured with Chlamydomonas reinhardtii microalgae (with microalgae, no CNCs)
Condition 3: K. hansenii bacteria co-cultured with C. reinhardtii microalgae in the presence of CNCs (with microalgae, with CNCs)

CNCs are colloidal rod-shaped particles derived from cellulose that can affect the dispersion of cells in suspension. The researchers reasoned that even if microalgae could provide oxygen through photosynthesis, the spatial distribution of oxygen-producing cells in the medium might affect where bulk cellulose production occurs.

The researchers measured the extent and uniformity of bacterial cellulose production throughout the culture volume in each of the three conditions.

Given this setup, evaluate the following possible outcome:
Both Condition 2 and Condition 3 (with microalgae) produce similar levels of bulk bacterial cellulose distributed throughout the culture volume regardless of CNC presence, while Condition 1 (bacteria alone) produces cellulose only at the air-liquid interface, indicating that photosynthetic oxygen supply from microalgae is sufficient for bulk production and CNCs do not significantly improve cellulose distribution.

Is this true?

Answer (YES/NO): NO